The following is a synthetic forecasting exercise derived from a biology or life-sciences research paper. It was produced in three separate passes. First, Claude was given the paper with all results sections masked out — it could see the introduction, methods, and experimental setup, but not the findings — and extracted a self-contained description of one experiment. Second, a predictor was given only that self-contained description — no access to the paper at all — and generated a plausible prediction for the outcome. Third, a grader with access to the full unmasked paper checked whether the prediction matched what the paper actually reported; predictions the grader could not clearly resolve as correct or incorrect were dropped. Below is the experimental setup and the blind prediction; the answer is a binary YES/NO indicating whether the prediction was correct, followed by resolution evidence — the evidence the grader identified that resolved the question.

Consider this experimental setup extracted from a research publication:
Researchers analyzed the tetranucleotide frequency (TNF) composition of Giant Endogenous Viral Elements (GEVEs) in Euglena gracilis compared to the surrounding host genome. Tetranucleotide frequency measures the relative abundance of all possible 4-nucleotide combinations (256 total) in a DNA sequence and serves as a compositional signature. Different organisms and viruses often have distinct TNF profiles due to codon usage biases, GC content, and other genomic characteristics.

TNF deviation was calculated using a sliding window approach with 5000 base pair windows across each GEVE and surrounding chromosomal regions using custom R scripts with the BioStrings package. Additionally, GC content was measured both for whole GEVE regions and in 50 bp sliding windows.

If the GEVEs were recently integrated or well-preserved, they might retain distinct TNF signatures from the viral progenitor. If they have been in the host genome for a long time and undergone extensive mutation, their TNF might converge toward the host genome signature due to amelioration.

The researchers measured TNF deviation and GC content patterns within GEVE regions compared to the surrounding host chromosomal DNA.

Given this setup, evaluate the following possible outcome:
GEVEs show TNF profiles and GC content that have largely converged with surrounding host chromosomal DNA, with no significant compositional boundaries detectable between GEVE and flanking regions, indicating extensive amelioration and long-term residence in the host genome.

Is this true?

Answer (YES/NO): NO